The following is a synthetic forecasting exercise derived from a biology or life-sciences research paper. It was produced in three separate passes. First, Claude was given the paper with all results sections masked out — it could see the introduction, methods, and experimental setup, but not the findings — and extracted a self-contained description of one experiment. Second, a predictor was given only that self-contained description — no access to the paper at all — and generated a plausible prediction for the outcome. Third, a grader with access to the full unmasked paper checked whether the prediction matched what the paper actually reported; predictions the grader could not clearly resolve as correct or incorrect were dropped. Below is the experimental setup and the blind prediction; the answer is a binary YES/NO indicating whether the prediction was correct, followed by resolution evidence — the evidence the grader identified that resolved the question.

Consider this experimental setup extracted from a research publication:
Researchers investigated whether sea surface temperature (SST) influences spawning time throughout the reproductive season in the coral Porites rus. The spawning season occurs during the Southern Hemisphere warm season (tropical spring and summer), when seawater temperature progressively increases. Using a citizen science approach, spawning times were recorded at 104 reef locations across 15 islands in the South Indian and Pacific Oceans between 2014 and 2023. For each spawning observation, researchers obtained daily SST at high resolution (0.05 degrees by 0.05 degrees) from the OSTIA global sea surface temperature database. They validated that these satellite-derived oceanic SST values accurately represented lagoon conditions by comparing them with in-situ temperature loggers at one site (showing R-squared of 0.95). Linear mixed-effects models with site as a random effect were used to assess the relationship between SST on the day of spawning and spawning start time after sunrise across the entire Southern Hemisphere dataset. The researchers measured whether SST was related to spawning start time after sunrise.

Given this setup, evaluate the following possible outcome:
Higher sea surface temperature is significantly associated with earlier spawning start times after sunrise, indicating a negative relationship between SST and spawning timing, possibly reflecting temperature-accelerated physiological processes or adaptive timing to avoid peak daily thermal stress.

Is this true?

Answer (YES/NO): YES